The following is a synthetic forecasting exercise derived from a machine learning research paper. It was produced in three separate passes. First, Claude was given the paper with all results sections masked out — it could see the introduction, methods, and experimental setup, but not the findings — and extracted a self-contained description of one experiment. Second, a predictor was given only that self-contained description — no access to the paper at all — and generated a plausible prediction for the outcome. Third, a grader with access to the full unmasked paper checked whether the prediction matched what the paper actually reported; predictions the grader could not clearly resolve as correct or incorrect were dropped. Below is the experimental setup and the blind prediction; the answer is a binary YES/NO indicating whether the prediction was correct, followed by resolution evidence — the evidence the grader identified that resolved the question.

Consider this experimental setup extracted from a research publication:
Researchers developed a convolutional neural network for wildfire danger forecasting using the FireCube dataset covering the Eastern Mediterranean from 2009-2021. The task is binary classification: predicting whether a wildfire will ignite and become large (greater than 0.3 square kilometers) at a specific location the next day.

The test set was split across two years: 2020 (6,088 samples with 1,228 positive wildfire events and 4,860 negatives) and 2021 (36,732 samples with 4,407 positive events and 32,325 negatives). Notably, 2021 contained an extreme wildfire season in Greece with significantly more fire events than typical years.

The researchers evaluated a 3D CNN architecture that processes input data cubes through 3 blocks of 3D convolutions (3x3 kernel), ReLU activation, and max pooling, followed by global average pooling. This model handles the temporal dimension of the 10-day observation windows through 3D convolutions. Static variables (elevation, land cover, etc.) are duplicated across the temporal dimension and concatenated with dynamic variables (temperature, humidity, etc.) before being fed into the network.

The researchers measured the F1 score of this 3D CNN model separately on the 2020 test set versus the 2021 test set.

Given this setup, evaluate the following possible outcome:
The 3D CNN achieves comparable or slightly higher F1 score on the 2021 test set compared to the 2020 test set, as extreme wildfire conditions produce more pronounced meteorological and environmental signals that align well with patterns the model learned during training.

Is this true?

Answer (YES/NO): NO